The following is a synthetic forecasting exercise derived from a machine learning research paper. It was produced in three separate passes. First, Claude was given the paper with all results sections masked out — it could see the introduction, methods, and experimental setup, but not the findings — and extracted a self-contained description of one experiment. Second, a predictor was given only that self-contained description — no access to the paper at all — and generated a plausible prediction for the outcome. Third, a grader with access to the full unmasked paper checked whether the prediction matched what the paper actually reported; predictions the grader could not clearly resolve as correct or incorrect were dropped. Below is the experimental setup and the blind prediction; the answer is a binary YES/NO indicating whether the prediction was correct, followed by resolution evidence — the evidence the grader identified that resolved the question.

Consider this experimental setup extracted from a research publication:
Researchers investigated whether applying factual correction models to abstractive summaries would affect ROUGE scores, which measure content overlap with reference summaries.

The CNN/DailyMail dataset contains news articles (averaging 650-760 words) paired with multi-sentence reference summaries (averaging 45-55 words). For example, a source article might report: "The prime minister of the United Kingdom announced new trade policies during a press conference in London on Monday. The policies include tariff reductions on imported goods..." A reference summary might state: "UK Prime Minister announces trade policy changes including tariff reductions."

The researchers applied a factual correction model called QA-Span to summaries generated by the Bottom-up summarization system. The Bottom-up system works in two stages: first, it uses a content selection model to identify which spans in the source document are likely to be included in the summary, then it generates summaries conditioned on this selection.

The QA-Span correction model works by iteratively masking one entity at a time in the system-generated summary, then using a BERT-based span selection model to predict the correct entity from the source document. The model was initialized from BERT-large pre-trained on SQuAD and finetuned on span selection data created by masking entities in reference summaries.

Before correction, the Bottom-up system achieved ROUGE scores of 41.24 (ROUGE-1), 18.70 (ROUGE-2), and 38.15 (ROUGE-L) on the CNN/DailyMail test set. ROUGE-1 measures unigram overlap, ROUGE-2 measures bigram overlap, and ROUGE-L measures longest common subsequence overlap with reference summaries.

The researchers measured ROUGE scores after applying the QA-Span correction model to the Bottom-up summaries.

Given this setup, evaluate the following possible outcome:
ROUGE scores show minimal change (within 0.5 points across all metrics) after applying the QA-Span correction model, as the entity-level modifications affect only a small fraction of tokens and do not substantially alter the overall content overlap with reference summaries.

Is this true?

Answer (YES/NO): YES